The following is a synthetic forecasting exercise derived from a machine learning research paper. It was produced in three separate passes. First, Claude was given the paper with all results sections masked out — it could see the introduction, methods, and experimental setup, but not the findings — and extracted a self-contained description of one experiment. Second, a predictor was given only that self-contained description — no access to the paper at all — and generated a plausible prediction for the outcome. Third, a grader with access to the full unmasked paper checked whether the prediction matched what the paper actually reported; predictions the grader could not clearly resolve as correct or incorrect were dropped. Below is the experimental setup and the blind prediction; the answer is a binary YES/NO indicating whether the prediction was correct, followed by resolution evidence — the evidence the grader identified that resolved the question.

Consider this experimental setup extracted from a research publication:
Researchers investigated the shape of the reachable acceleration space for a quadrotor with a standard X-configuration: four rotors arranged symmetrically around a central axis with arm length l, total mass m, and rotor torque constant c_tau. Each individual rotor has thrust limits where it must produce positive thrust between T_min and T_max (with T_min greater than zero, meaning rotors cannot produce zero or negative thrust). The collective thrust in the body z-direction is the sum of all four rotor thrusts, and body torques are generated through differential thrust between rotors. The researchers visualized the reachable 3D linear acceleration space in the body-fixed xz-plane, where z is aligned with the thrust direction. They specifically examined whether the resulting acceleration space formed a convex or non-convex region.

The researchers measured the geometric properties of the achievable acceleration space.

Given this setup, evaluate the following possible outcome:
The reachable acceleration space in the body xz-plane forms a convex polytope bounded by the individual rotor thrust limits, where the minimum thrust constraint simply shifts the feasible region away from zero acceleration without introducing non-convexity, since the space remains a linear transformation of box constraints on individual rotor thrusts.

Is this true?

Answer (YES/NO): NO